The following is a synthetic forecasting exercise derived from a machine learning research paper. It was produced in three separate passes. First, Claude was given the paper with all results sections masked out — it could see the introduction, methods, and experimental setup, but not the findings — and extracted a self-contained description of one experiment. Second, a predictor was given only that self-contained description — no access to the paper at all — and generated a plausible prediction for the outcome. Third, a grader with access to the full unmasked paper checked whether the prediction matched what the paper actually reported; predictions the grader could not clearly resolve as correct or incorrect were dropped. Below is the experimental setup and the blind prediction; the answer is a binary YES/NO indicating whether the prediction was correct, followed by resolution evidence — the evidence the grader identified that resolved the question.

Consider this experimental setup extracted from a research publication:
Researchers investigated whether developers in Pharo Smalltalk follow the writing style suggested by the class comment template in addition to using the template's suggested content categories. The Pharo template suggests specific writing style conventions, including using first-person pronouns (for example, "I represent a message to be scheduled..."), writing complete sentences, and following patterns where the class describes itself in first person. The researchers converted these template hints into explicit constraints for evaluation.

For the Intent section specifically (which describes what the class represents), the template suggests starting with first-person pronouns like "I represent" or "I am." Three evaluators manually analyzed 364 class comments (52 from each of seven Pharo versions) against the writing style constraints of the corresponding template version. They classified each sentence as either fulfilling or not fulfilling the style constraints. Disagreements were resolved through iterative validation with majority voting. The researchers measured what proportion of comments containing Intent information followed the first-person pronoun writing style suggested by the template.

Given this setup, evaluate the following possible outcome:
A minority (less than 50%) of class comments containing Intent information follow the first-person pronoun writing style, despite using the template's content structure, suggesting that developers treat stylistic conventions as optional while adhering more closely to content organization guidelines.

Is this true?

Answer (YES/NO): NO